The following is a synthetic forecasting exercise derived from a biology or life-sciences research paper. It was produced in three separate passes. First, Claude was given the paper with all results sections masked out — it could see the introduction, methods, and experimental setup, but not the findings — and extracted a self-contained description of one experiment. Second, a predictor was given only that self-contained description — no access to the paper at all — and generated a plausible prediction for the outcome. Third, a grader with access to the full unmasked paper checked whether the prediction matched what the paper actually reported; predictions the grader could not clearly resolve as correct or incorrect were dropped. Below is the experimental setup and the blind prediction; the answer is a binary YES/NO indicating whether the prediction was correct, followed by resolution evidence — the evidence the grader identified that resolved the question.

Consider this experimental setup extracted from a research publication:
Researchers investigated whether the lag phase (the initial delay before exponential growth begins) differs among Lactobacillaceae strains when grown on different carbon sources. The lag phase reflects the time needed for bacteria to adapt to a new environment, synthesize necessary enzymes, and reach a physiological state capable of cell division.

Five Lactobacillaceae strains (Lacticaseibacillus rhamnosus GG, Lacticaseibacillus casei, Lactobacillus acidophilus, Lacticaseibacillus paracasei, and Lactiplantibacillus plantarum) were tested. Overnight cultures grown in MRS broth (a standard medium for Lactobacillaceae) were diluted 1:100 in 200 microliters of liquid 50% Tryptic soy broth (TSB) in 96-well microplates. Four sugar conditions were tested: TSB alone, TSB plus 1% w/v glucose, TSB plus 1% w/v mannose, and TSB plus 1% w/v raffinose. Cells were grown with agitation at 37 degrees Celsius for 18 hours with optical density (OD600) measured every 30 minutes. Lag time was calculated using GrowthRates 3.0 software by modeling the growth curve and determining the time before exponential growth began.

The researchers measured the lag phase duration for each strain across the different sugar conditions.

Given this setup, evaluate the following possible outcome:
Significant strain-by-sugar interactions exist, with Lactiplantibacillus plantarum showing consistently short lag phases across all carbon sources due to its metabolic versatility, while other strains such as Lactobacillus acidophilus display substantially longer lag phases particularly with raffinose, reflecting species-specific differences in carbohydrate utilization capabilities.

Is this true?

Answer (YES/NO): NO